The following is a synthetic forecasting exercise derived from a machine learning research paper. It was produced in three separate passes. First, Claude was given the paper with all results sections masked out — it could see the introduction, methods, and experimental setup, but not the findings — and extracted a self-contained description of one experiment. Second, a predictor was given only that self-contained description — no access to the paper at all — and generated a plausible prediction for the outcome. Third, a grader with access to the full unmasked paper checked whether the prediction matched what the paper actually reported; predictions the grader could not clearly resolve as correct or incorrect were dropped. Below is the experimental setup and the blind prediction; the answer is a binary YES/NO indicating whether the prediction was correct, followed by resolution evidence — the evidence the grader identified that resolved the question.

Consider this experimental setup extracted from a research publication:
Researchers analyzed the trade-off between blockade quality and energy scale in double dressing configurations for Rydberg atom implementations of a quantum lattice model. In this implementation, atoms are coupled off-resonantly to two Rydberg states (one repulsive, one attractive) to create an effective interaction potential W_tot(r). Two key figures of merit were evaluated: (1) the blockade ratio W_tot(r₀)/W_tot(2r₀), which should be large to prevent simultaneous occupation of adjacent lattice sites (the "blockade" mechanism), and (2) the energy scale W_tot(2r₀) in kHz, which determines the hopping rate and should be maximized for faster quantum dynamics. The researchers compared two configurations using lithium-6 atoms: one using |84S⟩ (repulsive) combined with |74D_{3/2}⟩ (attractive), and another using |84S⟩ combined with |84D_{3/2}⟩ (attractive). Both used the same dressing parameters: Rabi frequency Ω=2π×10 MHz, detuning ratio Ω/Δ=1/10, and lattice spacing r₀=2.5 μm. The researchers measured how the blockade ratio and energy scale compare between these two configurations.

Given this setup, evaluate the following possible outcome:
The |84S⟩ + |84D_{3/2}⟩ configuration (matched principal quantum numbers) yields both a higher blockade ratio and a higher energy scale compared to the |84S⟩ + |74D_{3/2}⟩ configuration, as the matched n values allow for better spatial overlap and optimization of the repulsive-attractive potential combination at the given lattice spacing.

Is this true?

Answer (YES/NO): NO